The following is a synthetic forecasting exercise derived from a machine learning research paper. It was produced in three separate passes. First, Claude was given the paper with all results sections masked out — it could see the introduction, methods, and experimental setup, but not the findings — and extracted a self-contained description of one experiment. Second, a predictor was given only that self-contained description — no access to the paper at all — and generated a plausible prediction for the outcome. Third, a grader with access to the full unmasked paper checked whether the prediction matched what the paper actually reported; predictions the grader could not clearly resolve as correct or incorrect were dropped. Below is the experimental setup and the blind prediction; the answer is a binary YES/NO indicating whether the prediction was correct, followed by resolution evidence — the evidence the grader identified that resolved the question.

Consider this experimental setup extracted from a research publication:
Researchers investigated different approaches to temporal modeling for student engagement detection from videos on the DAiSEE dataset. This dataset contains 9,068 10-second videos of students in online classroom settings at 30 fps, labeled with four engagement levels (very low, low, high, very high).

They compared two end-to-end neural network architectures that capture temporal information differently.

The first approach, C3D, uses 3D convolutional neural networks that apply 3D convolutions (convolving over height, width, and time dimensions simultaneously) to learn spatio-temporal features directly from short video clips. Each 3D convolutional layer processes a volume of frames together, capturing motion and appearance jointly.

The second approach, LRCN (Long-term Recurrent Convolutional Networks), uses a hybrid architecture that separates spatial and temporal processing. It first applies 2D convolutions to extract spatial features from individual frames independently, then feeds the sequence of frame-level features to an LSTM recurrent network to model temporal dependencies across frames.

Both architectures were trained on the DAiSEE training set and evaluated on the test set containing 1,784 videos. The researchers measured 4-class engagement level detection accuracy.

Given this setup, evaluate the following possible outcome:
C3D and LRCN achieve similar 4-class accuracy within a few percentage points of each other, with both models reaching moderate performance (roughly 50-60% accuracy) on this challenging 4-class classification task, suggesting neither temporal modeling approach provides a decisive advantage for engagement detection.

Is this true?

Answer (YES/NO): YES